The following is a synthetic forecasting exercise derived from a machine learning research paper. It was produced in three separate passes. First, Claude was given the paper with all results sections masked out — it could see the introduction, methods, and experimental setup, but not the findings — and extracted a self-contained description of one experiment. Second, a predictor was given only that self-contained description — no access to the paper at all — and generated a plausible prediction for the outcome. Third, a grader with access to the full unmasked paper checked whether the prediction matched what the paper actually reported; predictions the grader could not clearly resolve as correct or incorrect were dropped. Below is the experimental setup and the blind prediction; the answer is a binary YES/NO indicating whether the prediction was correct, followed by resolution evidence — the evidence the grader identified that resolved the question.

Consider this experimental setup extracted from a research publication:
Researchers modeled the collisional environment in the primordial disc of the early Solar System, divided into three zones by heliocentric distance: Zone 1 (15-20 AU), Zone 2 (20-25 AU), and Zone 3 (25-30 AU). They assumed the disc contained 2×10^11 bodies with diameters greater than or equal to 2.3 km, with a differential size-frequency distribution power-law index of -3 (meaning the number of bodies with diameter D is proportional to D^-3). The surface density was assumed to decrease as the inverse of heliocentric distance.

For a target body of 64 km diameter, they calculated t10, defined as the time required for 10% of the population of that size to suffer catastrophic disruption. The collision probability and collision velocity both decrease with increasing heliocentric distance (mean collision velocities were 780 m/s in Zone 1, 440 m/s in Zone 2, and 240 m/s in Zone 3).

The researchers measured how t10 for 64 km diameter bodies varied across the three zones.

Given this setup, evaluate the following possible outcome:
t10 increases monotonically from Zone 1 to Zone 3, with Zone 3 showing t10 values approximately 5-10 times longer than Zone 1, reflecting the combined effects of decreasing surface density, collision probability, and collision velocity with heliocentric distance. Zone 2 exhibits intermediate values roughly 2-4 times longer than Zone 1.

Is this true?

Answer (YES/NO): NO